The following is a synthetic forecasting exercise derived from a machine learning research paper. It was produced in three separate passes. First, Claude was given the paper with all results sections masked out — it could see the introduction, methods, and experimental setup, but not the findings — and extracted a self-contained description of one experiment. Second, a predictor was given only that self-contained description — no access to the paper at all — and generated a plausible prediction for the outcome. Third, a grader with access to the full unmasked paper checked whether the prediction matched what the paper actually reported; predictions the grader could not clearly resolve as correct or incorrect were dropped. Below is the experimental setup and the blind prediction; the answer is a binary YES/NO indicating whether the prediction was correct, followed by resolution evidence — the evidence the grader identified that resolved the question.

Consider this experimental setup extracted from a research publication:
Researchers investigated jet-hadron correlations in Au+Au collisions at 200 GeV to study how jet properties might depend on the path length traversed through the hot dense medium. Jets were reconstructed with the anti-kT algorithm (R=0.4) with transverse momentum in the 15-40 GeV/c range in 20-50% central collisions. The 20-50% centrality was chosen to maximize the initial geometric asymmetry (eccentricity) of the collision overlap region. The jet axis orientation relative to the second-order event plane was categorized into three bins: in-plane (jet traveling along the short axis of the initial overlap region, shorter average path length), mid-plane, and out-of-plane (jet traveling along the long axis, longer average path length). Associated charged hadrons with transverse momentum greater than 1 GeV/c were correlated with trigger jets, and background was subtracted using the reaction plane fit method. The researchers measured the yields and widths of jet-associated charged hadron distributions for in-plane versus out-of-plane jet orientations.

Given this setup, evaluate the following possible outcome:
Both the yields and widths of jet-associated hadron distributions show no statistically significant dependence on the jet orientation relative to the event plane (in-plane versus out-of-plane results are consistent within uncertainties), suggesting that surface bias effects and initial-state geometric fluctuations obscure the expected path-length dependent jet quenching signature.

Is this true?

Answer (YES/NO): YES